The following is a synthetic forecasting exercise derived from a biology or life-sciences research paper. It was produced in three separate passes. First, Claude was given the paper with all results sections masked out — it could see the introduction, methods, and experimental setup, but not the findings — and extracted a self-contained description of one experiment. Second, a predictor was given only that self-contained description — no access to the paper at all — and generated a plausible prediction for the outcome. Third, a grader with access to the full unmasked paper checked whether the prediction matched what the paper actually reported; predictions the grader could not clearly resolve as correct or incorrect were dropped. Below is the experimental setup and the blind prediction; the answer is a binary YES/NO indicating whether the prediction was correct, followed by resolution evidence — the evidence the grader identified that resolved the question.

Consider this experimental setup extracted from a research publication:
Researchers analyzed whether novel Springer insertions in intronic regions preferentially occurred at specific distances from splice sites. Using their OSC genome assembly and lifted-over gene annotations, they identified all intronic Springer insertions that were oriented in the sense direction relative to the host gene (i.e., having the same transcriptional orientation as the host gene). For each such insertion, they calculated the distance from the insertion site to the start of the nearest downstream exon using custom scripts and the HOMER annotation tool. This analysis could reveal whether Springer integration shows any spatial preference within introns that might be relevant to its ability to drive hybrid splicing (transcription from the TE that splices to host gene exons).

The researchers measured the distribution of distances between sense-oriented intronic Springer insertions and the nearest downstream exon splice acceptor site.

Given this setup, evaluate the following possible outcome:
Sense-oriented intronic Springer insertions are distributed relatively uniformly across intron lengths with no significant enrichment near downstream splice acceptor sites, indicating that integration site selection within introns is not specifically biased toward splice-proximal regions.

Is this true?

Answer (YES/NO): NO